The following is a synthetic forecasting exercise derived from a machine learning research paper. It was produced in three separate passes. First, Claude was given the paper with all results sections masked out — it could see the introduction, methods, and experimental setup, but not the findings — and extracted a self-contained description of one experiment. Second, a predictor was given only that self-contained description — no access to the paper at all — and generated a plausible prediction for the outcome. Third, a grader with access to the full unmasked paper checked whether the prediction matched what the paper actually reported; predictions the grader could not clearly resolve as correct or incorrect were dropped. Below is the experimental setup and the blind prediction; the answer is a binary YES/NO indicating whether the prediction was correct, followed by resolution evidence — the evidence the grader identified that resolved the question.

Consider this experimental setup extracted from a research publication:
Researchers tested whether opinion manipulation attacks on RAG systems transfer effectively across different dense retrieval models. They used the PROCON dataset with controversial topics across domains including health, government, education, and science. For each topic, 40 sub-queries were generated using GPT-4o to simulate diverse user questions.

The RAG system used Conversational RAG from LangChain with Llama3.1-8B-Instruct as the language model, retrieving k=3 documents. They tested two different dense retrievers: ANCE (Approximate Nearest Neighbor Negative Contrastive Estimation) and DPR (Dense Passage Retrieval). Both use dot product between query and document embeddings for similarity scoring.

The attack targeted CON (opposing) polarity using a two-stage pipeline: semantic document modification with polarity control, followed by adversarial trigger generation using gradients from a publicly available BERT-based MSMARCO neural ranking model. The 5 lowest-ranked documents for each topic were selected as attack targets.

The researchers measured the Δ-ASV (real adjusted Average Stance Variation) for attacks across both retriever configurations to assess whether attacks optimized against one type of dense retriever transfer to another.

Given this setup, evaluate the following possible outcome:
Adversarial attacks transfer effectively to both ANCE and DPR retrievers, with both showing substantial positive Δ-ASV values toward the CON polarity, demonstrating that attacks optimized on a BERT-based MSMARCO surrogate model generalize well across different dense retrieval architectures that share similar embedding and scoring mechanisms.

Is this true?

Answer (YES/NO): YES